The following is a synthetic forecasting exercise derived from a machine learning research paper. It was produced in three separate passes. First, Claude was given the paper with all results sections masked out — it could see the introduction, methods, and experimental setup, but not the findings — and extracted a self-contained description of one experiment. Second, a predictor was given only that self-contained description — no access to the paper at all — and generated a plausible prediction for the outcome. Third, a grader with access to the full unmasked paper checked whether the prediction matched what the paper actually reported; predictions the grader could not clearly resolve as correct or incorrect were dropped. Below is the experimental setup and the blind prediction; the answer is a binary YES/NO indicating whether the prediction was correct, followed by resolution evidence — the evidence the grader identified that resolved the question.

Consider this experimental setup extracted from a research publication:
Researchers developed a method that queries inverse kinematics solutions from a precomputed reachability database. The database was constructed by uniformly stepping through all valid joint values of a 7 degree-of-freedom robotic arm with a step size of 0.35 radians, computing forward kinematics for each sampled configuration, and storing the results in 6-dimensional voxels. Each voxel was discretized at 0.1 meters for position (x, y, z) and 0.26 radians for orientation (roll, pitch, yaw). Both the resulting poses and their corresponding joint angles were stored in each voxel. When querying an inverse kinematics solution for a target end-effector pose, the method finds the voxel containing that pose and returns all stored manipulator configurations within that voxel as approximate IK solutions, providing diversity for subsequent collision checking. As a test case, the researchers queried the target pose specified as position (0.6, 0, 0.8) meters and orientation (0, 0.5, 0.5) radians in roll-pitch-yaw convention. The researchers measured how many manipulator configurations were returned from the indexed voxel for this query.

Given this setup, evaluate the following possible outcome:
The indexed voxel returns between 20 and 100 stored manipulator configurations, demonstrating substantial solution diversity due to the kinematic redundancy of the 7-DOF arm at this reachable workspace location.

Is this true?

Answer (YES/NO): NO